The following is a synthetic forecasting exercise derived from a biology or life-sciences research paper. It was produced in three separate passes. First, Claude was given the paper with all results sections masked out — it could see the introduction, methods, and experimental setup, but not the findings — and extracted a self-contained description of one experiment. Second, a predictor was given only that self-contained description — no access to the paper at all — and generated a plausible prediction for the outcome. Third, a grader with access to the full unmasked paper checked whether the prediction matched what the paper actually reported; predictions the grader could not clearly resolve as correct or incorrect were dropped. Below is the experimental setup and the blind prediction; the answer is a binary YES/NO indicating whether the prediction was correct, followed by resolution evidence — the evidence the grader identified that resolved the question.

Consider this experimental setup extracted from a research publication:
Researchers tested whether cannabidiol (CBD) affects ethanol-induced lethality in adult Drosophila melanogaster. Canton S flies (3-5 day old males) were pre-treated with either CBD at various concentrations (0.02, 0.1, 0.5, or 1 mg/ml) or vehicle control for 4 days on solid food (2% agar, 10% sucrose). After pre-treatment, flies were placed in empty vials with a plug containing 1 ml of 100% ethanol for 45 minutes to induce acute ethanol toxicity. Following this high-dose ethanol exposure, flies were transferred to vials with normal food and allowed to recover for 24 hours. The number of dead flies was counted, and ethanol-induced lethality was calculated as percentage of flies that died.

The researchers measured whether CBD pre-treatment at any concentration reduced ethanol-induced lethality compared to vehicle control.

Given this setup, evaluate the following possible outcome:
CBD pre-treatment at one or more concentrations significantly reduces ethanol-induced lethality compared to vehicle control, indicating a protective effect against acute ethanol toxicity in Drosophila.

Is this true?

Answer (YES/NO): NO